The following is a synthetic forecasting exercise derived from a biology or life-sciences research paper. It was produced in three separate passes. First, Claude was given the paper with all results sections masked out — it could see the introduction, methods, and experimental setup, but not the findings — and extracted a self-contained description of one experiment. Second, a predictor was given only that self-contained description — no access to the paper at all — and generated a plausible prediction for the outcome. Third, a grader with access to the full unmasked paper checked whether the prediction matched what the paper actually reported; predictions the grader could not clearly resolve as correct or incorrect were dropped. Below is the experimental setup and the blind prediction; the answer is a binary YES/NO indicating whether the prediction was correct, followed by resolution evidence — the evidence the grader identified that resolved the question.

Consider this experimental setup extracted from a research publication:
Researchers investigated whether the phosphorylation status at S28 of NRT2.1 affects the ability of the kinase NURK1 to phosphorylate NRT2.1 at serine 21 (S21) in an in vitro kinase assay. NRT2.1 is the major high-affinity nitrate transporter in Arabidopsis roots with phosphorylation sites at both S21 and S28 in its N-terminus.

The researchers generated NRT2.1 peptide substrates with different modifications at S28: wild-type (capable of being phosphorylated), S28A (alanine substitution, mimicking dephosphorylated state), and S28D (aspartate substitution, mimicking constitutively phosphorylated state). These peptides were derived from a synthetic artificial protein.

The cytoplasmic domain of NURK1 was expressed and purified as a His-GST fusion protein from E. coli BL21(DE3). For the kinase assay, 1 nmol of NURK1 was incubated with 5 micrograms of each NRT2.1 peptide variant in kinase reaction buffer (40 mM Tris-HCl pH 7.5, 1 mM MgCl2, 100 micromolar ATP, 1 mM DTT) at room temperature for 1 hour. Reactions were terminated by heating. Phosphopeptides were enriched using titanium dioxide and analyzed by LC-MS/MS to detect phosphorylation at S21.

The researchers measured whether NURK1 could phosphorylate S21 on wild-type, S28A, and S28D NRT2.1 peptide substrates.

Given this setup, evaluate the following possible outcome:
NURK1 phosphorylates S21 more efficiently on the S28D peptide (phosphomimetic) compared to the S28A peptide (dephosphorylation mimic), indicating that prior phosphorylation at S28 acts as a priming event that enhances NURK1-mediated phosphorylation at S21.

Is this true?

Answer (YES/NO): NO